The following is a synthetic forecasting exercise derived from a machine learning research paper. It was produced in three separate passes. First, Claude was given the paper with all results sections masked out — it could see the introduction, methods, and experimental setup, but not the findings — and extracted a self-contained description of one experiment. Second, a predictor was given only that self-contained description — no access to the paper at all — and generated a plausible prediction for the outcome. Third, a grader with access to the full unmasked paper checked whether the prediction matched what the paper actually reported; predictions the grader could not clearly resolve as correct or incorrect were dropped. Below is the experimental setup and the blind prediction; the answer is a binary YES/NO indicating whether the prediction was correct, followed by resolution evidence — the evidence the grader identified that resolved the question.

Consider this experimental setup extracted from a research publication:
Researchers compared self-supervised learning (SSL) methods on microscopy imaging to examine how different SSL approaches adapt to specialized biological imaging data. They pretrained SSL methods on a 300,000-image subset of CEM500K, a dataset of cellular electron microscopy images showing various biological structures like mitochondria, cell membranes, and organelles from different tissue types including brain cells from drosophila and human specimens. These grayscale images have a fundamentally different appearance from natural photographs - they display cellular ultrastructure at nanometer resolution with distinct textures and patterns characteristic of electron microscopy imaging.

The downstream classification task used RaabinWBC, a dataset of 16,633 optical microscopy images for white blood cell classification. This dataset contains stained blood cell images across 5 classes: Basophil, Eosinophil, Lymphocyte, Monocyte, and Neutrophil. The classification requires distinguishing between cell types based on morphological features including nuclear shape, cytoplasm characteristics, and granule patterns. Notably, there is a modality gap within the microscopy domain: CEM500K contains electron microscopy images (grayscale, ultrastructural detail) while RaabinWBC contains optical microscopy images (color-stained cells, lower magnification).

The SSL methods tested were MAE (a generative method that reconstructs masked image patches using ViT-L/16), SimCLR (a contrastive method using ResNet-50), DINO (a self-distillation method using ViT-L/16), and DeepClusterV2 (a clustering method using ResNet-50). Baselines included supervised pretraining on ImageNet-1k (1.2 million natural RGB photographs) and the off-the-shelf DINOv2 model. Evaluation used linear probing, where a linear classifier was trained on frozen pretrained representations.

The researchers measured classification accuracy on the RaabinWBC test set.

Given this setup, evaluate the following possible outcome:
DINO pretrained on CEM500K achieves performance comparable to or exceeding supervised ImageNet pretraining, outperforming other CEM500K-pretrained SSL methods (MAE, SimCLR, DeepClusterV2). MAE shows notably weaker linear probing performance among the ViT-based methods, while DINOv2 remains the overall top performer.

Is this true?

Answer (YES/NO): NO